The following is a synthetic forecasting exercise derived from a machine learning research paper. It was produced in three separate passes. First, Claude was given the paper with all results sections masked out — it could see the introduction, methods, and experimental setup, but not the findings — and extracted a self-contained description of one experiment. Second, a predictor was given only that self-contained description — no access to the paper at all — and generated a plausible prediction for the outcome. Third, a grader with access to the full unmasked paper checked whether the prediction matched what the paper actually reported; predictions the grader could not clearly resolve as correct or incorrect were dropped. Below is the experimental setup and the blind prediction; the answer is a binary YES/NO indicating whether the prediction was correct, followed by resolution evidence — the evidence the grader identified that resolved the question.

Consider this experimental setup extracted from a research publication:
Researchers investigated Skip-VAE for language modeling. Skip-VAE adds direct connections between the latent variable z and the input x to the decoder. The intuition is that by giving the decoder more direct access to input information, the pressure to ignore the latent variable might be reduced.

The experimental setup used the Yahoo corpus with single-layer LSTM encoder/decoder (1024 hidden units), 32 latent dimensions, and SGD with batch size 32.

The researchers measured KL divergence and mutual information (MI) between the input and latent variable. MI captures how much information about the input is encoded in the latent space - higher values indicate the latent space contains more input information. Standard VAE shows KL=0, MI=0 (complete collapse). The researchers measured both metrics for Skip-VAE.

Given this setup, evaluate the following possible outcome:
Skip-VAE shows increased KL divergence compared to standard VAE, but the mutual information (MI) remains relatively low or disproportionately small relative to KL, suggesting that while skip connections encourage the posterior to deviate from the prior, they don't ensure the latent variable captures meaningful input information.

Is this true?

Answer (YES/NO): NO